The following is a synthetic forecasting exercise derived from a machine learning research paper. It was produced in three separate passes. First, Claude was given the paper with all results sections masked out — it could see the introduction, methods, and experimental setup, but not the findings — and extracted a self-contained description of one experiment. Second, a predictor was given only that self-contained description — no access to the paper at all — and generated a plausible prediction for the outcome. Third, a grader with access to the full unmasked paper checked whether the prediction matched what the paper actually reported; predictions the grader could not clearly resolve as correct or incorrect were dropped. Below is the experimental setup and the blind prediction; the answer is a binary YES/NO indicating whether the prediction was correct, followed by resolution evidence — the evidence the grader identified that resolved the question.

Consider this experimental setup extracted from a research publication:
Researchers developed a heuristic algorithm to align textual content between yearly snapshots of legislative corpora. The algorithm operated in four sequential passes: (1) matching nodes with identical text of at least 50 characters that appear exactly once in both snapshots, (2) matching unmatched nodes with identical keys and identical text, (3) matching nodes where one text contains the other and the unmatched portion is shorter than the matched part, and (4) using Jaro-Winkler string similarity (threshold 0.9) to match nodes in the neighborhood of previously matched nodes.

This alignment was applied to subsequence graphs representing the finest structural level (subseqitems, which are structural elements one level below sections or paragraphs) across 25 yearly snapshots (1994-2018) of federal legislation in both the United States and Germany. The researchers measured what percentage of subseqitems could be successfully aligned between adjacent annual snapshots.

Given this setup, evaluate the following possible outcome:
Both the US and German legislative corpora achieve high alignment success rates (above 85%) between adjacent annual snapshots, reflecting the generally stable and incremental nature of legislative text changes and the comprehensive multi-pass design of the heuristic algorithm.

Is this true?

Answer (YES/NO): YES